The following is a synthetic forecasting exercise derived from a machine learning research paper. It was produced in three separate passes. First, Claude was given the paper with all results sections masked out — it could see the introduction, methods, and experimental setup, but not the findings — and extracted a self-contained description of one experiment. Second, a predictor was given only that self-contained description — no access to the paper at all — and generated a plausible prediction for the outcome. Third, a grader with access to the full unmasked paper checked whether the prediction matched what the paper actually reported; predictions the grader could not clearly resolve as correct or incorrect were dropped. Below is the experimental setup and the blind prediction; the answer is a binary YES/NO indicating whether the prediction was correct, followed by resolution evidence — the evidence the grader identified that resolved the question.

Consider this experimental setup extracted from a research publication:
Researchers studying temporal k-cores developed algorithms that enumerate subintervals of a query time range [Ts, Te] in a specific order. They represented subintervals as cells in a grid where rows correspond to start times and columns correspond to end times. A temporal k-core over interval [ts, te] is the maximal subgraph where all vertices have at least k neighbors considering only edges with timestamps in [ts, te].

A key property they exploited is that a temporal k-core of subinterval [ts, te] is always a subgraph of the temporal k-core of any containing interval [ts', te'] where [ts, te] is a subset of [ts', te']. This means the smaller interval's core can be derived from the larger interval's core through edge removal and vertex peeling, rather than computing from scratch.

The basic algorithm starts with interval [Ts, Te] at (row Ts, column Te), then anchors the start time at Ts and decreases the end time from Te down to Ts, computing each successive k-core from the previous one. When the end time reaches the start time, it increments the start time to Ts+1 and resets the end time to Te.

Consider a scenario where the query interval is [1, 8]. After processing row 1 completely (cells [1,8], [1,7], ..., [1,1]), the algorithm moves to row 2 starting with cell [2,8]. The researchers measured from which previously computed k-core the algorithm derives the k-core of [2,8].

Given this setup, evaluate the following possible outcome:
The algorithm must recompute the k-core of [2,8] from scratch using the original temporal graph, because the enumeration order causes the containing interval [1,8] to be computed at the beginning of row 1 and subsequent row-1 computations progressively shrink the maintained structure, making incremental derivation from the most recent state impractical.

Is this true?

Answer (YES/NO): NO